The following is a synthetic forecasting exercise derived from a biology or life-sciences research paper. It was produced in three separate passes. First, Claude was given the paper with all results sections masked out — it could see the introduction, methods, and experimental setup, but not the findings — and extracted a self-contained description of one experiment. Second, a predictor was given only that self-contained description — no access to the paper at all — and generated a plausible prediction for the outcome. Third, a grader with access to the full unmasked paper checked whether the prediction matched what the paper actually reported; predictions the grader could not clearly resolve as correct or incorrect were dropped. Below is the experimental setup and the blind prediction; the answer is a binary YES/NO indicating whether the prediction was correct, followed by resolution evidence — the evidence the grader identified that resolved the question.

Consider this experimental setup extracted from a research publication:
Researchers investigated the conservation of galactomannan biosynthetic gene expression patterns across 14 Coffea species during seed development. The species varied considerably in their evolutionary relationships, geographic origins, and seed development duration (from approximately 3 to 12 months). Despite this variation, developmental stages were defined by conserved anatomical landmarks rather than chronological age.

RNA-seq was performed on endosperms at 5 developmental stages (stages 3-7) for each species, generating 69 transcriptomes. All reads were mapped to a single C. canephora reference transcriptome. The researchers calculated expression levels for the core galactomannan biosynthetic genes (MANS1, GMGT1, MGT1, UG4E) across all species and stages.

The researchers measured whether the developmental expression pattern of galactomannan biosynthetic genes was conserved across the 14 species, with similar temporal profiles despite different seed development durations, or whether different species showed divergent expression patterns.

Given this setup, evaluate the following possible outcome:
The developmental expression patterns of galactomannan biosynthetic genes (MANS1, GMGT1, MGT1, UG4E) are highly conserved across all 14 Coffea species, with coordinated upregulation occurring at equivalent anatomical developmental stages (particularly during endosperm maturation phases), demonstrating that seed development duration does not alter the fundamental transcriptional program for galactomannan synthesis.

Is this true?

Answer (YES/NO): YES